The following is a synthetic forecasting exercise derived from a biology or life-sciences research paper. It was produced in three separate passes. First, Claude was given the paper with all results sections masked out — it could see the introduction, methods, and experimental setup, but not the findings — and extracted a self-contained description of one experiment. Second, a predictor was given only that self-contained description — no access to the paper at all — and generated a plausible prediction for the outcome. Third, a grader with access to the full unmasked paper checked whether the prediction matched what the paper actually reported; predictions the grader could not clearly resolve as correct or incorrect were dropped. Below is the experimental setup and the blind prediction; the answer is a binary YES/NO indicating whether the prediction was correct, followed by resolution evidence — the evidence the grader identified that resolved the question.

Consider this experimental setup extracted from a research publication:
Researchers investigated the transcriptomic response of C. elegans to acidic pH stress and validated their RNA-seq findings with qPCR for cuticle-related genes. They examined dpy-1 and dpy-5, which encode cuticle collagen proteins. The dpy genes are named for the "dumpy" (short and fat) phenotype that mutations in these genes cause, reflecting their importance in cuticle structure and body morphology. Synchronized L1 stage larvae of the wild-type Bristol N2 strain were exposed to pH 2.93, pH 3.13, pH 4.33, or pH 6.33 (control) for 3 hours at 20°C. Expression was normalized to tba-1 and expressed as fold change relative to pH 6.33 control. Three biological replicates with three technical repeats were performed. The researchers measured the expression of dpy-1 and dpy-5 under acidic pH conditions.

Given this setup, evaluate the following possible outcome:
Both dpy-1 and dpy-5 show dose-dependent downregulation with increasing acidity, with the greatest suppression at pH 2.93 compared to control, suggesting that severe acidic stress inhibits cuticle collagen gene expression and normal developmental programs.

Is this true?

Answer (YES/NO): NO